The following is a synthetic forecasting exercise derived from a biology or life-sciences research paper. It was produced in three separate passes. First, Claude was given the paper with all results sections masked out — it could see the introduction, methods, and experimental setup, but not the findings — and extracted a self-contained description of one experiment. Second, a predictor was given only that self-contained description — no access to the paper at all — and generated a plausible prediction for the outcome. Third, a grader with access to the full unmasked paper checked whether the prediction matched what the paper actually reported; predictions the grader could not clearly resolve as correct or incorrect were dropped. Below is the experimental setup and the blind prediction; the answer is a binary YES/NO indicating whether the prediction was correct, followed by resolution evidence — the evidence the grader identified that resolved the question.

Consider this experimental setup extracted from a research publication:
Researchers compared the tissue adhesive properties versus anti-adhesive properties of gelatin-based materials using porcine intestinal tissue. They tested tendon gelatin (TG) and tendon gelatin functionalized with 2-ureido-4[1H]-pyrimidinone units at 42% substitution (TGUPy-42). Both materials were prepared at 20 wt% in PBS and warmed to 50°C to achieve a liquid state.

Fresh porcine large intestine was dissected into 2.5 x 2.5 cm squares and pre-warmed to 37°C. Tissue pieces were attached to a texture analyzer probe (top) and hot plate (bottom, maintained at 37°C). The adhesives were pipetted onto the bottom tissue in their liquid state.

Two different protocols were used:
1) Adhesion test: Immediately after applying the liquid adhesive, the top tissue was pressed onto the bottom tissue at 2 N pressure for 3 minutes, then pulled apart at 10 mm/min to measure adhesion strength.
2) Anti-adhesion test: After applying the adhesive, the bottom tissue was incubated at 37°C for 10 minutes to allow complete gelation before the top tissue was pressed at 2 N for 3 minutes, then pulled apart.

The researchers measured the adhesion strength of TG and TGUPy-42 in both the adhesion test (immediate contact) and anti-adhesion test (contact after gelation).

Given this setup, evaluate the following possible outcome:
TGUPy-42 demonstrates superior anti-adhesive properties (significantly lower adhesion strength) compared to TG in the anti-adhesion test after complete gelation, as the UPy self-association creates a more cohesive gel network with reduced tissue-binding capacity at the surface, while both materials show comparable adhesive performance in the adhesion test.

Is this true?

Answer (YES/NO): NO